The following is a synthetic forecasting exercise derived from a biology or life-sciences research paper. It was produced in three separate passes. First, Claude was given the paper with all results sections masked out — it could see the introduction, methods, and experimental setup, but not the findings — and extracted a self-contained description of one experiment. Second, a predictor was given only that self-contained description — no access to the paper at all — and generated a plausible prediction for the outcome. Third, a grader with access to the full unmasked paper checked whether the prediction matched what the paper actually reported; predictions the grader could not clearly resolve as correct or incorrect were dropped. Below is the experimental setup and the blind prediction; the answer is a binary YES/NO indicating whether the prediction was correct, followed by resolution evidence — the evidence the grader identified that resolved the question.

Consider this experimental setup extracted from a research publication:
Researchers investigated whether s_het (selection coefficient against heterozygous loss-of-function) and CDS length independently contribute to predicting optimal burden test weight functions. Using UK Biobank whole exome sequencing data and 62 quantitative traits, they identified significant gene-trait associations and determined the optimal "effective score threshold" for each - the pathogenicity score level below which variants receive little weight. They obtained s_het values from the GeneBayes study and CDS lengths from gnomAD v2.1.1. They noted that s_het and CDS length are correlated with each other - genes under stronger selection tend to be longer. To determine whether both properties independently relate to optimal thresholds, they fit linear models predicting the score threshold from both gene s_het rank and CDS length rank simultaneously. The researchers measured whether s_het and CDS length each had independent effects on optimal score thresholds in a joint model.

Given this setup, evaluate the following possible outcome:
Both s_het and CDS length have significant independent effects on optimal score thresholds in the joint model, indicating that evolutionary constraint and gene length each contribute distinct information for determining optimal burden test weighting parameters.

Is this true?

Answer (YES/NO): YES